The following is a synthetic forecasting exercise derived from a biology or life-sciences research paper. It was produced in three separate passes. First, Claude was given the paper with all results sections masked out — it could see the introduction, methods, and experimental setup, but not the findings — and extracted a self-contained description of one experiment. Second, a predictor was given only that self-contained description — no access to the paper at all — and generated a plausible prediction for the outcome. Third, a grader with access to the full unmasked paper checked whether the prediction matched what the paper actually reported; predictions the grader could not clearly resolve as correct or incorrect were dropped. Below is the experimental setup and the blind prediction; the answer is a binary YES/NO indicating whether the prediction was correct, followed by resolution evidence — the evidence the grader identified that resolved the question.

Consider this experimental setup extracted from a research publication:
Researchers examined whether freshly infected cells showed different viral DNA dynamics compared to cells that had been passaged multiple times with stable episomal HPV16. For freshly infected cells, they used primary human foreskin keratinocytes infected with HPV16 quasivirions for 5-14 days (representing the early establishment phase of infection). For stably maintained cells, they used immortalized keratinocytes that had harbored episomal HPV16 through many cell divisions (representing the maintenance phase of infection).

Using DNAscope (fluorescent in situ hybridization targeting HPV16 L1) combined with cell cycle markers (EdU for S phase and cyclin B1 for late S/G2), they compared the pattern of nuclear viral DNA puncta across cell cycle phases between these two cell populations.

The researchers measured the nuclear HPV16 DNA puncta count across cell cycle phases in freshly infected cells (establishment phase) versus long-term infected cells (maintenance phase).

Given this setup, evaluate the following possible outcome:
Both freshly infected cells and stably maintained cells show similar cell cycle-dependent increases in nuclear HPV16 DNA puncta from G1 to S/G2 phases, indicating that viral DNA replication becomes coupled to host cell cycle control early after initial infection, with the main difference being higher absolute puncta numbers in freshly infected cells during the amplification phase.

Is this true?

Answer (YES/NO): NO